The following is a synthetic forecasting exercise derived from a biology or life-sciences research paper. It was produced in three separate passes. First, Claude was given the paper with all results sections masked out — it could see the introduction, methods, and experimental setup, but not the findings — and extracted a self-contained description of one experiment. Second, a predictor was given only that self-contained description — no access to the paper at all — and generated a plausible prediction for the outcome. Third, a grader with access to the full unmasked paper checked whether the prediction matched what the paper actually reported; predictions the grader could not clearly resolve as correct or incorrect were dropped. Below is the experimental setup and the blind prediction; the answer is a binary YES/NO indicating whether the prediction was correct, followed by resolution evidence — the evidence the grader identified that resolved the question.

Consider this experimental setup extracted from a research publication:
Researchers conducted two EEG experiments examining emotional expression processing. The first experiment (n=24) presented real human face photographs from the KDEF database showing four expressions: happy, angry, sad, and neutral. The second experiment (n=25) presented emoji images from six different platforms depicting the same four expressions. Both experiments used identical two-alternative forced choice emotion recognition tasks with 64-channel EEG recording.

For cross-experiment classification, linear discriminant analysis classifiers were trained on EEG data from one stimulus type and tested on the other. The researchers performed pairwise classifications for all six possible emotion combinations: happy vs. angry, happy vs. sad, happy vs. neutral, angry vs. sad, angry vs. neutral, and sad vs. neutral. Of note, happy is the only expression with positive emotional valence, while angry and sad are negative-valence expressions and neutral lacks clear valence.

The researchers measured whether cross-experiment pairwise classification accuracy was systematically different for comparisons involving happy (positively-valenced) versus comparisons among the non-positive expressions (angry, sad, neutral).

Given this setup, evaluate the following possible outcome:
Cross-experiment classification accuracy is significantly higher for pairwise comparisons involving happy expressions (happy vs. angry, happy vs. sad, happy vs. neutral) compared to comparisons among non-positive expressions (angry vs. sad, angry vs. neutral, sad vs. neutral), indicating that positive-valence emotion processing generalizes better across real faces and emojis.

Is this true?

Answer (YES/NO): NO